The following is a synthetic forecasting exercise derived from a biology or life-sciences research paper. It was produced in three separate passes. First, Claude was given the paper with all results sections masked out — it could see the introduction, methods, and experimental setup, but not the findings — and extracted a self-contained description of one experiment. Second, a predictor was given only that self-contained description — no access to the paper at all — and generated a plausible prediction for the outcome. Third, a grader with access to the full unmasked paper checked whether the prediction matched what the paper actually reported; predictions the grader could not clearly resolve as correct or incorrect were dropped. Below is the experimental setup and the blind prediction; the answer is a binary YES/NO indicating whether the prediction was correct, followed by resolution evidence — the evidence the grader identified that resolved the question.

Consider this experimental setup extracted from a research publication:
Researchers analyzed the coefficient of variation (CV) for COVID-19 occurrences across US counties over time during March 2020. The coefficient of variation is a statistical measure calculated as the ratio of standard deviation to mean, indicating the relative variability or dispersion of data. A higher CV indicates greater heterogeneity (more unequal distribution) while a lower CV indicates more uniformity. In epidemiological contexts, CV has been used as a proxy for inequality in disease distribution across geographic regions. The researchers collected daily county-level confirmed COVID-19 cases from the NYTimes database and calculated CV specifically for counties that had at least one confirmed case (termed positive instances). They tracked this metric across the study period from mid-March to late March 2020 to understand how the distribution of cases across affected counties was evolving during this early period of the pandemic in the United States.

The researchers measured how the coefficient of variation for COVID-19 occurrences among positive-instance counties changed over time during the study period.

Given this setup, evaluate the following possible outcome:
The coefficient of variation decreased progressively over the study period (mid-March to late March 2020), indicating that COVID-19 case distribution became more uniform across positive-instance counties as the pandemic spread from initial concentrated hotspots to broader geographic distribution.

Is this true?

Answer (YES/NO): NO